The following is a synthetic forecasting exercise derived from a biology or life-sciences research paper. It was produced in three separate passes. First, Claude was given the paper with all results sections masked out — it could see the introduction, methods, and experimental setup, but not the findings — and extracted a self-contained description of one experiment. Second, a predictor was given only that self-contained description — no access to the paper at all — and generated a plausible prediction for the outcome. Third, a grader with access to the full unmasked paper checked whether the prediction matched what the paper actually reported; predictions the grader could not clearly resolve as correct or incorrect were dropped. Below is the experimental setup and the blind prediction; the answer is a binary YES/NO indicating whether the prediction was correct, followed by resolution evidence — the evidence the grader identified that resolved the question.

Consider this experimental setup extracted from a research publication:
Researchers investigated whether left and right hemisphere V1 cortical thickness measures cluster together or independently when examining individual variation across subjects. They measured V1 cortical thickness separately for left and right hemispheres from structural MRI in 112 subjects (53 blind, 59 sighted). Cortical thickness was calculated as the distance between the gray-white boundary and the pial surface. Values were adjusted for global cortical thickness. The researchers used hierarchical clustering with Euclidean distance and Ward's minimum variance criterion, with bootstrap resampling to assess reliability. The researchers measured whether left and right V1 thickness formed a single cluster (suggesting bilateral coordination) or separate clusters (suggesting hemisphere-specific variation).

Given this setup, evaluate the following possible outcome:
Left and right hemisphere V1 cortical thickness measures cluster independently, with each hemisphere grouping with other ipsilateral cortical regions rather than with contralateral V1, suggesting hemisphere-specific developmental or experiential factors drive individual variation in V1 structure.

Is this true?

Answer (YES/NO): NO